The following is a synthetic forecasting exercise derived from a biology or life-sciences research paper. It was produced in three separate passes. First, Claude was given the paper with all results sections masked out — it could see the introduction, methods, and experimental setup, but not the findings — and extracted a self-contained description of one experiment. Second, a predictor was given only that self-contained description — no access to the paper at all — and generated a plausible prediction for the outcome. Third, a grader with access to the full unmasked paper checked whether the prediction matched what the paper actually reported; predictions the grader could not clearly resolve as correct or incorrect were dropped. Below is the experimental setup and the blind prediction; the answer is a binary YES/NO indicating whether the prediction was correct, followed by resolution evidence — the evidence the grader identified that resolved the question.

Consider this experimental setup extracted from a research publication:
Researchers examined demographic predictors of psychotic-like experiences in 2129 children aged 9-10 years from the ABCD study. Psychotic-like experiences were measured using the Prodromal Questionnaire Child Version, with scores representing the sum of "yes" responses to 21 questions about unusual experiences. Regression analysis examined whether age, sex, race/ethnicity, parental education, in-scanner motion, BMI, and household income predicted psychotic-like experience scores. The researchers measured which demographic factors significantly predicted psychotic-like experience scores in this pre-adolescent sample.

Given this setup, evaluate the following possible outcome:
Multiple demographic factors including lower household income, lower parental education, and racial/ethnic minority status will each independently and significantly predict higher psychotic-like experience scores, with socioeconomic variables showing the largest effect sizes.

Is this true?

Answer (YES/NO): NO